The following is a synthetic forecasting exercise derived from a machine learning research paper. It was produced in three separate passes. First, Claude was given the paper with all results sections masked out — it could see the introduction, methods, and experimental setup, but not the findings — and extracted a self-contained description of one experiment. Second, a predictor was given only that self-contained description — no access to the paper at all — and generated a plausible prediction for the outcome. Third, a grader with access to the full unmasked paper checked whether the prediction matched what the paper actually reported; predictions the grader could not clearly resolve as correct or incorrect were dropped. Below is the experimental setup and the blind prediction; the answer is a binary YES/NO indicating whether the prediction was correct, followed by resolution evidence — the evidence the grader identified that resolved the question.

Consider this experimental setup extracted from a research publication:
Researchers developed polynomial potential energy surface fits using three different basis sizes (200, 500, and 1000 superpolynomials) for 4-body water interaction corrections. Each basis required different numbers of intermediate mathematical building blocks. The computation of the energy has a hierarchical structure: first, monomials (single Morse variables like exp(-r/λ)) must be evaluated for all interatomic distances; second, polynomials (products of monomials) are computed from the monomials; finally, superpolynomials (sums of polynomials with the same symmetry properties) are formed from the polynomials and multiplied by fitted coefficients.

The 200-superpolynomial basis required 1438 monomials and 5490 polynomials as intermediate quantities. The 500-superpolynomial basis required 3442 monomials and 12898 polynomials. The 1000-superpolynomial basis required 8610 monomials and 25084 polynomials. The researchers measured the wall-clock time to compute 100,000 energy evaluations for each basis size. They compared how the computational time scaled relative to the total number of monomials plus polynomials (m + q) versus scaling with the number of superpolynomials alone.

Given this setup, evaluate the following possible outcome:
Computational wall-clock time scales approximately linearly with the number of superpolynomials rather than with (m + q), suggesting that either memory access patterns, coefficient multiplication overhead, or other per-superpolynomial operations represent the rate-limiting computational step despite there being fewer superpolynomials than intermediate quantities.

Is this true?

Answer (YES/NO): NO